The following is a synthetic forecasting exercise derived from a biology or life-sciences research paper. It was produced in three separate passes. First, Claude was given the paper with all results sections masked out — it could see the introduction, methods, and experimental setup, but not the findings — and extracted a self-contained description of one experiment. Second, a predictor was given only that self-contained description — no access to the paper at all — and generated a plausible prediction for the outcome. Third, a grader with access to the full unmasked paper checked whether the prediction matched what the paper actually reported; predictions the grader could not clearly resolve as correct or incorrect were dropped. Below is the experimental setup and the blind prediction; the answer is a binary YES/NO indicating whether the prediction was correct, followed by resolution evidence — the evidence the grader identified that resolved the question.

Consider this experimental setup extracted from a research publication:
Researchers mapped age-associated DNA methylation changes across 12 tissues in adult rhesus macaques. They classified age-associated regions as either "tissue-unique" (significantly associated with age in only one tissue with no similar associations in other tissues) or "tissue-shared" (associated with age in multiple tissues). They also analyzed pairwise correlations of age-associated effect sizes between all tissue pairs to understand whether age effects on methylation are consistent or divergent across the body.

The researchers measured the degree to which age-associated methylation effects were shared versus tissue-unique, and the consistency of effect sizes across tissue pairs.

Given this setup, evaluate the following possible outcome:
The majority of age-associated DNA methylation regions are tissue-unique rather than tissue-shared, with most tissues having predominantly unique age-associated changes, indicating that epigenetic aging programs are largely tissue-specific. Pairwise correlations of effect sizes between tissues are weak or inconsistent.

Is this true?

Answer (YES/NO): NO